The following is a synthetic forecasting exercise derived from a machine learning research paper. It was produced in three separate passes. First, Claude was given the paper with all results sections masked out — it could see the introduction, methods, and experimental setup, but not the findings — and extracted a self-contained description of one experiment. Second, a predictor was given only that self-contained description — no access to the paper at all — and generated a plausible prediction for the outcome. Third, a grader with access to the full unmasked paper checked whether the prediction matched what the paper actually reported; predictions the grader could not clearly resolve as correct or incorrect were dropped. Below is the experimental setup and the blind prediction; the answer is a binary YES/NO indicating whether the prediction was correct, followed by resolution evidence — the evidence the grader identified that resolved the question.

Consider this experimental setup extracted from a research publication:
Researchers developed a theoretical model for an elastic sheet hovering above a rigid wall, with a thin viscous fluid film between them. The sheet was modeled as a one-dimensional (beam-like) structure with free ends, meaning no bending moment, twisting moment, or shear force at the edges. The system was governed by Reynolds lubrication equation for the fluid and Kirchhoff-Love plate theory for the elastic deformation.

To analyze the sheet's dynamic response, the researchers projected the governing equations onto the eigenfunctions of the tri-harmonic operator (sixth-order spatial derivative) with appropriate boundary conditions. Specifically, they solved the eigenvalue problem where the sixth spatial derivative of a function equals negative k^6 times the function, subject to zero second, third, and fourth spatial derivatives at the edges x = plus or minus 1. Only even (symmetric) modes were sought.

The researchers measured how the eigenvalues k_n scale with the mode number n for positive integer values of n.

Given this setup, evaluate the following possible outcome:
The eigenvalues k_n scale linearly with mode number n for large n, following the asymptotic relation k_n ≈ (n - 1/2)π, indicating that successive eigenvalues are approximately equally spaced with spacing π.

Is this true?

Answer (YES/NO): NO